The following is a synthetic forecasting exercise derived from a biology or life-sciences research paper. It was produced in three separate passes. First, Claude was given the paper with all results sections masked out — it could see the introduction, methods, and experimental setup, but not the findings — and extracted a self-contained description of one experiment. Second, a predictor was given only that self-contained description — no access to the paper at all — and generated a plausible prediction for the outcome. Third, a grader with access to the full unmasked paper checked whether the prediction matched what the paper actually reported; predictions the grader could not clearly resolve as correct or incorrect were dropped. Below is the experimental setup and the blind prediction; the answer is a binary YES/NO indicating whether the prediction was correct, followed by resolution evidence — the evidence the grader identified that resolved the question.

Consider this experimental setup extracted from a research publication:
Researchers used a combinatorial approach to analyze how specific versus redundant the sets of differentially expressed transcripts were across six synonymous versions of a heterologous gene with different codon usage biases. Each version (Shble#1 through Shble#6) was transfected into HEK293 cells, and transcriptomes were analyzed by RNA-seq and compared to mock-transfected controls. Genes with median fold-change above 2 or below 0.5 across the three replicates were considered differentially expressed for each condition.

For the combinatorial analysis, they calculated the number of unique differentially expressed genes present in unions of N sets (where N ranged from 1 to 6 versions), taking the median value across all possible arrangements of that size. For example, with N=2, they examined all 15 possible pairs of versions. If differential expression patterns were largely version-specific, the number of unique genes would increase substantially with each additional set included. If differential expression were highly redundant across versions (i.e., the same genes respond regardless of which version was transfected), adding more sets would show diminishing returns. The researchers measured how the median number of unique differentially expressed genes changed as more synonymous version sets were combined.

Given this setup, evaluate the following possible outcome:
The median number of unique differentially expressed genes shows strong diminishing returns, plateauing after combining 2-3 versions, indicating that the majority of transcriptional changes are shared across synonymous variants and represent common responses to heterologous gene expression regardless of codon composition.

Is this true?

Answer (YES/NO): YES